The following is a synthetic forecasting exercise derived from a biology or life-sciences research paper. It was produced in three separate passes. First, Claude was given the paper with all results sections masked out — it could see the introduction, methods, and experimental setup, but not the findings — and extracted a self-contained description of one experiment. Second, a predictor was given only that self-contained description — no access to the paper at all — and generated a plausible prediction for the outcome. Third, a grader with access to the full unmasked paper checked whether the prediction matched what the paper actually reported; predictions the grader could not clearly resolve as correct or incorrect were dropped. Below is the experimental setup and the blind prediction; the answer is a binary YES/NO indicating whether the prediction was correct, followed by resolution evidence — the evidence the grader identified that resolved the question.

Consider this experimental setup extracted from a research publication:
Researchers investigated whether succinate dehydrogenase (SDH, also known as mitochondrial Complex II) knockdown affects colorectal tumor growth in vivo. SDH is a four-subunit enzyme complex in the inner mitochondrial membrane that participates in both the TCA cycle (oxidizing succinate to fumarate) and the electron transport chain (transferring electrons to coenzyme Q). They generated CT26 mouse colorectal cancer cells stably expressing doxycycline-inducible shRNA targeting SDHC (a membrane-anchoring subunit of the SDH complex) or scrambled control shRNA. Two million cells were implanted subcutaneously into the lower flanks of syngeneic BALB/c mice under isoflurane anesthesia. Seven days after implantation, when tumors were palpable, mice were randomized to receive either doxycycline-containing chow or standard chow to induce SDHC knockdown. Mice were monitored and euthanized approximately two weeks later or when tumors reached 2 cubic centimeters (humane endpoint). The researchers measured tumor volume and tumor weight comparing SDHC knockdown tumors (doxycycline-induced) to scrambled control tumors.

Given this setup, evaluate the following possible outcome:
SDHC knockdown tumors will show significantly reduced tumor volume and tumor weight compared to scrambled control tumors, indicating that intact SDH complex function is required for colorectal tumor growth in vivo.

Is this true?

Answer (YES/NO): YES